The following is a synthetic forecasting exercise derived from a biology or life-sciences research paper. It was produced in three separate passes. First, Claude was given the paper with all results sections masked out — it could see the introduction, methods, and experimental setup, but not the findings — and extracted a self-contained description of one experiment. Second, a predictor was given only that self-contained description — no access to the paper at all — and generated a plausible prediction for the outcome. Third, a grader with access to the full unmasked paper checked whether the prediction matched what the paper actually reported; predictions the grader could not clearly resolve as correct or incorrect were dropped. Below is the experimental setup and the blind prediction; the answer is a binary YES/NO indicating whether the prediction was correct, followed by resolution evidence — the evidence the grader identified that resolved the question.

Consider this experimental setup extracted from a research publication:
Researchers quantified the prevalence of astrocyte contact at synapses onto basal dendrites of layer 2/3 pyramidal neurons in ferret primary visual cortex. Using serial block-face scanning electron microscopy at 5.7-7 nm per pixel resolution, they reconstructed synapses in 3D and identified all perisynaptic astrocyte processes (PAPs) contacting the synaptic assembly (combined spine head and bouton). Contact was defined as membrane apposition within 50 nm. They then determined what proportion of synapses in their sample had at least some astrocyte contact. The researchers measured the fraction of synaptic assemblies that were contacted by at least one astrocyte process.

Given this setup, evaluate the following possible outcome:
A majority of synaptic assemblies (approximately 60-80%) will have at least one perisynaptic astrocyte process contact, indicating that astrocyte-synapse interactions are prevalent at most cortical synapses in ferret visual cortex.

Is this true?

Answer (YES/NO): NO